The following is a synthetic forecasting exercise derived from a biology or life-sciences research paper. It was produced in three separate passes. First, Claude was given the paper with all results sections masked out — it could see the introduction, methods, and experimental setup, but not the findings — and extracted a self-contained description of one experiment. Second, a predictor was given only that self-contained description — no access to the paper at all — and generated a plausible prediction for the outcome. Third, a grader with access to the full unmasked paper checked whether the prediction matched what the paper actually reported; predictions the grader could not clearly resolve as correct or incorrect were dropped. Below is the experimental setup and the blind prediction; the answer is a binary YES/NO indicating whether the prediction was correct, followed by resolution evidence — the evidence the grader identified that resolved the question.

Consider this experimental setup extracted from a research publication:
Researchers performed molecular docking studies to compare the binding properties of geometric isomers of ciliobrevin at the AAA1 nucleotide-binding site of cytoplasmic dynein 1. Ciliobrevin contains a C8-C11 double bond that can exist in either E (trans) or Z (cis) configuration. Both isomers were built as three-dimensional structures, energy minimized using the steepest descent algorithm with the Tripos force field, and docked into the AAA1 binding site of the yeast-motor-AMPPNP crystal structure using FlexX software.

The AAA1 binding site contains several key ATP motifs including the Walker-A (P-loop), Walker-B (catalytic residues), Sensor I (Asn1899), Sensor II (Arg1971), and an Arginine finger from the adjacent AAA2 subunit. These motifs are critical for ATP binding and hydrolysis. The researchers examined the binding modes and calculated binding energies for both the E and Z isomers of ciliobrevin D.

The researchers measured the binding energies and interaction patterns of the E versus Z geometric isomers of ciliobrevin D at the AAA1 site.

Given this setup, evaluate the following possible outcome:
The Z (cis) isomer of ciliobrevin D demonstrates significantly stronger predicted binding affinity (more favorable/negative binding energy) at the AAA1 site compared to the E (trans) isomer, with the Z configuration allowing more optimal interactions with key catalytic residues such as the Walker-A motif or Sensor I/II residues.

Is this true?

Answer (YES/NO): NO